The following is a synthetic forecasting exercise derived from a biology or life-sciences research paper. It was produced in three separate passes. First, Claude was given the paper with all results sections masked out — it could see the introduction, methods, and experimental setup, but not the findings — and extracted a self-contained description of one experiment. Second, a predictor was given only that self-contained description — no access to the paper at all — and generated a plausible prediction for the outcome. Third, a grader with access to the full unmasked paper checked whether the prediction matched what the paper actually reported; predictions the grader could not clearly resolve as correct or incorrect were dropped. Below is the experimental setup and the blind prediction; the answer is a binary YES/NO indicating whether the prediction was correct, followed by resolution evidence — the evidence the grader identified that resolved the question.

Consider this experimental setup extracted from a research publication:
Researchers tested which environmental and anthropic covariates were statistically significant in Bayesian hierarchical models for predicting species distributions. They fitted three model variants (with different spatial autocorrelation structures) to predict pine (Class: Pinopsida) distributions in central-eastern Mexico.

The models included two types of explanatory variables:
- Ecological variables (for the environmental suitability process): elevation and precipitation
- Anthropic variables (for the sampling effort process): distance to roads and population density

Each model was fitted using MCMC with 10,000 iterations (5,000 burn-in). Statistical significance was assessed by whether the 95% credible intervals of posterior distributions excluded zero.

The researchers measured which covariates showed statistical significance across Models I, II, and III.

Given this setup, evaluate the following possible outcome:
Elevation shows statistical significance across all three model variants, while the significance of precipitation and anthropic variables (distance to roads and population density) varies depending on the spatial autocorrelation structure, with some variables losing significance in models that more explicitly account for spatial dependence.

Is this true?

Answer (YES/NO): NO